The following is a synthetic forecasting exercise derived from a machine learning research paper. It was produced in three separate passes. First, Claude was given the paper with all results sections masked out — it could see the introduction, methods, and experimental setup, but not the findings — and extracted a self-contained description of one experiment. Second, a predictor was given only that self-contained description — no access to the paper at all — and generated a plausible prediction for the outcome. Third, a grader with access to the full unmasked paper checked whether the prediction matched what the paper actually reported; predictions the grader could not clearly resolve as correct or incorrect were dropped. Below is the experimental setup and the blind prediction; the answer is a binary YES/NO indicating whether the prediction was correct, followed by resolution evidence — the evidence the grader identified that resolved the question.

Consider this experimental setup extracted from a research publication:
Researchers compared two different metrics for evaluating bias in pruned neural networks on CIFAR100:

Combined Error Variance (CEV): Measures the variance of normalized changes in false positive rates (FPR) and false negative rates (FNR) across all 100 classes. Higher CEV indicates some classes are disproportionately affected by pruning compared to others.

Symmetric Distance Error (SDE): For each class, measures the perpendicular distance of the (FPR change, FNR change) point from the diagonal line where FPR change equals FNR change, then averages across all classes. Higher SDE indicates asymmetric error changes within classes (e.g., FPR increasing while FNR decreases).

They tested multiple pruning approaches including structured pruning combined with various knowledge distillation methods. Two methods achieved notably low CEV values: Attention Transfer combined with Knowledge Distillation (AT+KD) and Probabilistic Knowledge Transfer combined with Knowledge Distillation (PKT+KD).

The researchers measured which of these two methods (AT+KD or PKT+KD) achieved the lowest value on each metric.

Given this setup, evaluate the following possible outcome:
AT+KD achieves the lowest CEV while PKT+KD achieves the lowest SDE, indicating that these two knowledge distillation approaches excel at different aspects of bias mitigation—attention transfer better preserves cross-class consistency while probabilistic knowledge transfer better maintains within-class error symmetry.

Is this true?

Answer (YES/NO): YES